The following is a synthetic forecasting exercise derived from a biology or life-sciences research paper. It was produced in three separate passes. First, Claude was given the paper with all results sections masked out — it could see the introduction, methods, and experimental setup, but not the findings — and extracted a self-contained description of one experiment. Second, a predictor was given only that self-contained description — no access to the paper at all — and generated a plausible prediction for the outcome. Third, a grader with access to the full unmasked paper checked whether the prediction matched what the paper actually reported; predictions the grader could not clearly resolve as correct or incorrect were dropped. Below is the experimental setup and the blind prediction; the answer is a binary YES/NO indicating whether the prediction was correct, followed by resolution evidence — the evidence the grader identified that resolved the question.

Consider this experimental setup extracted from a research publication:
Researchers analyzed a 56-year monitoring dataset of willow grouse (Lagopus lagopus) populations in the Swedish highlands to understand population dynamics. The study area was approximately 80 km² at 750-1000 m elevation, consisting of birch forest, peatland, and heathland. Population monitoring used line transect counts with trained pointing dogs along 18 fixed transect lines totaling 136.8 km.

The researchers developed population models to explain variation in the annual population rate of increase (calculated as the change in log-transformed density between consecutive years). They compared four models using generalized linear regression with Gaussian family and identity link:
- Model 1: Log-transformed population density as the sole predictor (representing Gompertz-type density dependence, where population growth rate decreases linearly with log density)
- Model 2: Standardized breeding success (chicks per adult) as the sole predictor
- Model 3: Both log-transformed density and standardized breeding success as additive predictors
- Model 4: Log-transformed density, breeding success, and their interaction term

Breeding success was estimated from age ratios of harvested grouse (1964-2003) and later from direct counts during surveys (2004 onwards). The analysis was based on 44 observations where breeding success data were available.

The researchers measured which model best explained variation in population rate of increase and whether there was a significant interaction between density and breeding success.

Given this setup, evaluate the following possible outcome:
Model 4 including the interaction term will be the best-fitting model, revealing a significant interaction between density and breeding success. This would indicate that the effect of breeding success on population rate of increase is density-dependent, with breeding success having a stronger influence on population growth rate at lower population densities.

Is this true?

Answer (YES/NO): NO